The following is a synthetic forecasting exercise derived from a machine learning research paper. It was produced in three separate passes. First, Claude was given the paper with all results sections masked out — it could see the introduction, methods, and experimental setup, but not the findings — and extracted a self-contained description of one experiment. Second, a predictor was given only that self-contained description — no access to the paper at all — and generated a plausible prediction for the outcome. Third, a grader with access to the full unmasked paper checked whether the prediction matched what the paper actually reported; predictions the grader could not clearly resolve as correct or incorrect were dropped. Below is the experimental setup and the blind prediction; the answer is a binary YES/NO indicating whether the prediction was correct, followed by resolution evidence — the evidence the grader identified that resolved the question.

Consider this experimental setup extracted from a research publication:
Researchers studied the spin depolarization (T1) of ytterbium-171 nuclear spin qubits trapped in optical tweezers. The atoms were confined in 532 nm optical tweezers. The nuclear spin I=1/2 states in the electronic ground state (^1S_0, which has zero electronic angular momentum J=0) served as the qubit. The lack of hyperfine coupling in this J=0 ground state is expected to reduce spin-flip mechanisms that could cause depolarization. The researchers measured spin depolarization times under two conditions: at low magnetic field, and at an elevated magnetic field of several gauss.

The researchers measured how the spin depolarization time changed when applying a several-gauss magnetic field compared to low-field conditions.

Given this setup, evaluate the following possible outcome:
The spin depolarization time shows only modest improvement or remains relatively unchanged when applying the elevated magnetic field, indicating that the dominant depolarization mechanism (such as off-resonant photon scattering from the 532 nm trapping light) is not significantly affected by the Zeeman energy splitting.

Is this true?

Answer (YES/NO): NO